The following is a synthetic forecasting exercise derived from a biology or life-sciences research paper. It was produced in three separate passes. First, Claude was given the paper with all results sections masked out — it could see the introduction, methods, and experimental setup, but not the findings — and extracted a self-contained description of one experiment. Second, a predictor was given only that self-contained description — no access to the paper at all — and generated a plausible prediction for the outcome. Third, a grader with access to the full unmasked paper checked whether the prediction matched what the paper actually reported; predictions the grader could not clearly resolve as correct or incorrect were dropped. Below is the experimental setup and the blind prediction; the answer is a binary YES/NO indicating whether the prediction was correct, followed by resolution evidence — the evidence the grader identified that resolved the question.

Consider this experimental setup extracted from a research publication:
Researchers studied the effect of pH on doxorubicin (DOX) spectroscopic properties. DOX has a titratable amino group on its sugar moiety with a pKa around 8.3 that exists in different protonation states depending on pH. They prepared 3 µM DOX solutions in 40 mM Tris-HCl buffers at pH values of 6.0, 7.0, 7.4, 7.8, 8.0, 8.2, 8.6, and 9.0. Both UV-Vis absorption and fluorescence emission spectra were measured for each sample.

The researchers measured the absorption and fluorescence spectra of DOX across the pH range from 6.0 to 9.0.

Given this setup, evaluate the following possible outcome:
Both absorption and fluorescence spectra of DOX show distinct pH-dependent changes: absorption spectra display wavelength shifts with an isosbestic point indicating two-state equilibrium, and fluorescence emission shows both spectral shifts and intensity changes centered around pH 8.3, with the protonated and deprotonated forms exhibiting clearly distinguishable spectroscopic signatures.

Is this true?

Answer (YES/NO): NO